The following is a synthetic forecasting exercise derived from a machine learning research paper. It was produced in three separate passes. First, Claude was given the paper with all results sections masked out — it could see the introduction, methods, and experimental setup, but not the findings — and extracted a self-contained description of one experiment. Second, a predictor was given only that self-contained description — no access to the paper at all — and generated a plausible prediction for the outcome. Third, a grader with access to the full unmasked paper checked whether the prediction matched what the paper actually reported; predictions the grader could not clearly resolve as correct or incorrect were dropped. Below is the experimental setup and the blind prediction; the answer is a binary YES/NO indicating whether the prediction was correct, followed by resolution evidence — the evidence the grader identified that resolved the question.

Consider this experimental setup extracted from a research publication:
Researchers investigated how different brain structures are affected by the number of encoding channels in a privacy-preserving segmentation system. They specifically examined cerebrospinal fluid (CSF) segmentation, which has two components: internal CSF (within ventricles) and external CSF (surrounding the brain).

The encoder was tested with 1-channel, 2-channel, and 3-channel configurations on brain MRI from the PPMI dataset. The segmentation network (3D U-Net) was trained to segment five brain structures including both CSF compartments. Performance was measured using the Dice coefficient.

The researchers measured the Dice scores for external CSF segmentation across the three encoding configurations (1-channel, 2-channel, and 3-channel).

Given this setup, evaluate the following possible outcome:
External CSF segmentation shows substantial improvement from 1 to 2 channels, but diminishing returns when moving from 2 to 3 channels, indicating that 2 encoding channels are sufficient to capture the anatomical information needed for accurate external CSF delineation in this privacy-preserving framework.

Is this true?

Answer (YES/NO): NO